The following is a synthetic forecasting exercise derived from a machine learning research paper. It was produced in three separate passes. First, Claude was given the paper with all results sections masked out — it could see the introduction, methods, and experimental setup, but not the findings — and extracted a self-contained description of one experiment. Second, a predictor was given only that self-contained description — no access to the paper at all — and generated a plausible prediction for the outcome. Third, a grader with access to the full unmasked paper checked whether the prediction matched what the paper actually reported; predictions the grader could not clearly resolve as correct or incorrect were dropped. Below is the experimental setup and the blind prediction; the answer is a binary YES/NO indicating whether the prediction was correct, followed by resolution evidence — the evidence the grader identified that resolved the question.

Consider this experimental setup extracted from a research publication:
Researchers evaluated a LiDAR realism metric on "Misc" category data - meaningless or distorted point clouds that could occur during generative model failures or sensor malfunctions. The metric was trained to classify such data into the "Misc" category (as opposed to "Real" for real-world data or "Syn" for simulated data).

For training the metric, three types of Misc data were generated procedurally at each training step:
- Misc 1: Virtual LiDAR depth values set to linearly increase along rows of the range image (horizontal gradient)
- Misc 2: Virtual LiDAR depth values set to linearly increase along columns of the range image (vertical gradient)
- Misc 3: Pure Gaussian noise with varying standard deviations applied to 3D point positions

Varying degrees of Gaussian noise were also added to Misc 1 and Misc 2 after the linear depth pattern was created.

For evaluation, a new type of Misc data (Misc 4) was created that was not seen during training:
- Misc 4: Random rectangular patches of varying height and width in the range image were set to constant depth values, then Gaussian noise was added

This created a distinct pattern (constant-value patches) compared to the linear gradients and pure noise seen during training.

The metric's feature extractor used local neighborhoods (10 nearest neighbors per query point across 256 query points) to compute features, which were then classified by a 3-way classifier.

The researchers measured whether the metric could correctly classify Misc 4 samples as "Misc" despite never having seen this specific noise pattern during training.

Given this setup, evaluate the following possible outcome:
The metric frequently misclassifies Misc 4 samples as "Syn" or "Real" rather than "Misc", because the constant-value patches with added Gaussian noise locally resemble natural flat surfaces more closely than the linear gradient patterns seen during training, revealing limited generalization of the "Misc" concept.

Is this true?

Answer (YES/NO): NO